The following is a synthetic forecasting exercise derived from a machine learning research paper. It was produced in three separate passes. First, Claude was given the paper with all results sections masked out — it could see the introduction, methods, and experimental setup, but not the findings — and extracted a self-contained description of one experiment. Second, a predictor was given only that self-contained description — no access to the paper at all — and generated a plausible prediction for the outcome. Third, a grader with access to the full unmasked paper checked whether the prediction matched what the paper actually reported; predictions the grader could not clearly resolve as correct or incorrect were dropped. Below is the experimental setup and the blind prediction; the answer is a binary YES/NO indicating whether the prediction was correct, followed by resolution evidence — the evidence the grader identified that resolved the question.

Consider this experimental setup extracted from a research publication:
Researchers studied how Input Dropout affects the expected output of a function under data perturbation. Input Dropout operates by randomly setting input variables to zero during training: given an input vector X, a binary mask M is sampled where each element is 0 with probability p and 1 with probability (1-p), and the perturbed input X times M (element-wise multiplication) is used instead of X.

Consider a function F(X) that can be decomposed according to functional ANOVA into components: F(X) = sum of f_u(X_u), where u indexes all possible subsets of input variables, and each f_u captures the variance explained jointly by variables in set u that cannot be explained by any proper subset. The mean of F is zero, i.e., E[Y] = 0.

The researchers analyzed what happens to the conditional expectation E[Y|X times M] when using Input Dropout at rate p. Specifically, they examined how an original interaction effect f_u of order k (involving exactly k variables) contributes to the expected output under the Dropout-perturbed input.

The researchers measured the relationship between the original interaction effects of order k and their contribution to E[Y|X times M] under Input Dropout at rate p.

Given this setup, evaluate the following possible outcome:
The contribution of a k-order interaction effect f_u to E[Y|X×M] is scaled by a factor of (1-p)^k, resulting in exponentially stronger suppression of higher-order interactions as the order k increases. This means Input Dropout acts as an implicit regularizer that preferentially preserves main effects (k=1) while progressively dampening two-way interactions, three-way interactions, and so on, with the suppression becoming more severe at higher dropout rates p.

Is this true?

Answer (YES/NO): YES